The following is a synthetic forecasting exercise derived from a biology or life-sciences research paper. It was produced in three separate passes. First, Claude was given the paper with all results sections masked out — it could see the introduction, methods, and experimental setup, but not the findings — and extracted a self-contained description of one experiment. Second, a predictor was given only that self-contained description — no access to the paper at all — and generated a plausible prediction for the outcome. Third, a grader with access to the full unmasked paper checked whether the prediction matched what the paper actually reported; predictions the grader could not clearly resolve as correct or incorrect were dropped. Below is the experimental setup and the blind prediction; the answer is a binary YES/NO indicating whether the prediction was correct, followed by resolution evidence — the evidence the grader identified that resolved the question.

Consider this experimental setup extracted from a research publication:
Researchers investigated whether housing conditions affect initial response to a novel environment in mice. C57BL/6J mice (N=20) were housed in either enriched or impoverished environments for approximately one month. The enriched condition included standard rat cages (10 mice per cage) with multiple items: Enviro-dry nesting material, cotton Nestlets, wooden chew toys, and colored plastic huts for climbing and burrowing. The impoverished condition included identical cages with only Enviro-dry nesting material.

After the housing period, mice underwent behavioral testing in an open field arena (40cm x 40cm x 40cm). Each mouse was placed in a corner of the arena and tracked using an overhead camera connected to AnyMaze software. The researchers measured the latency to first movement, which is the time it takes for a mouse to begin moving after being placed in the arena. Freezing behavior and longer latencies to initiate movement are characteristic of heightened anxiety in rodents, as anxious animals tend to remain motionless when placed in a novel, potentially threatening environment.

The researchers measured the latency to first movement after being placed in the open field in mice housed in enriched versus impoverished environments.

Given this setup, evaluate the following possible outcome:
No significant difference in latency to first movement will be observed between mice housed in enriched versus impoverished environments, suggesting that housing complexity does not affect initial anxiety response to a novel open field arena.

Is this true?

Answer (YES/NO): YES